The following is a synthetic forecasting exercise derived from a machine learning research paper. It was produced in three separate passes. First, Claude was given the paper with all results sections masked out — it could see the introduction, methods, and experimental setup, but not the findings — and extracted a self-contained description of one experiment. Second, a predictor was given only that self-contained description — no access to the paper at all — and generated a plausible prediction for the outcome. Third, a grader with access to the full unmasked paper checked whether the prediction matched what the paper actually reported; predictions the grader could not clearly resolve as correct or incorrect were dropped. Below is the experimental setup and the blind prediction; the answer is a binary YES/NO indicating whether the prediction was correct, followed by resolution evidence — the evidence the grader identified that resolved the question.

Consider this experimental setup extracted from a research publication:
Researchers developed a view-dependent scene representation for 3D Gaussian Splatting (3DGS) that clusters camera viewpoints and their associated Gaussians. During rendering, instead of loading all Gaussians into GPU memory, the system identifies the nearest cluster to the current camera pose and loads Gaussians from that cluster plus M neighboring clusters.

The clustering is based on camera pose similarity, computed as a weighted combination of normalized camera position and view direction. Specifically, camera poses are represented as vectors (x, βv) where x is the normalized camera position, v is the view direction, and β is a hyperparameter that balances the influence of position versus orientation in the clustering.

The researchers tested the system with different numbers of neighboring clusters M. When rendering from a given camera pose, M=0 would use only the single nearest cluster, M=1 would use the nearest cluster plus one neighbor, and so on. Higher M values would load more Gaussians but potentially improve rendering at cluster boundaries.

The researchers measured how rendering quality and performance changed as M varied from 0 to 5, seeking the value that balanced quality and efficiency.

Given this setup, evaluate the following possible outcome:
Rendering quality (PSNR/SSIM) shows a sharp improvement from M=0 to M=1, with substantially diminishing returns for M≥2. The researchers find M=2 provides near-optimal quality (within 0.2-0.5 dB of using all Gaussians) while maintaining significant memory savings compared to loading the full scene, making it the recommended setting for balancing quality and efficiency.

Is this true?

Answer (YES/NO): NO